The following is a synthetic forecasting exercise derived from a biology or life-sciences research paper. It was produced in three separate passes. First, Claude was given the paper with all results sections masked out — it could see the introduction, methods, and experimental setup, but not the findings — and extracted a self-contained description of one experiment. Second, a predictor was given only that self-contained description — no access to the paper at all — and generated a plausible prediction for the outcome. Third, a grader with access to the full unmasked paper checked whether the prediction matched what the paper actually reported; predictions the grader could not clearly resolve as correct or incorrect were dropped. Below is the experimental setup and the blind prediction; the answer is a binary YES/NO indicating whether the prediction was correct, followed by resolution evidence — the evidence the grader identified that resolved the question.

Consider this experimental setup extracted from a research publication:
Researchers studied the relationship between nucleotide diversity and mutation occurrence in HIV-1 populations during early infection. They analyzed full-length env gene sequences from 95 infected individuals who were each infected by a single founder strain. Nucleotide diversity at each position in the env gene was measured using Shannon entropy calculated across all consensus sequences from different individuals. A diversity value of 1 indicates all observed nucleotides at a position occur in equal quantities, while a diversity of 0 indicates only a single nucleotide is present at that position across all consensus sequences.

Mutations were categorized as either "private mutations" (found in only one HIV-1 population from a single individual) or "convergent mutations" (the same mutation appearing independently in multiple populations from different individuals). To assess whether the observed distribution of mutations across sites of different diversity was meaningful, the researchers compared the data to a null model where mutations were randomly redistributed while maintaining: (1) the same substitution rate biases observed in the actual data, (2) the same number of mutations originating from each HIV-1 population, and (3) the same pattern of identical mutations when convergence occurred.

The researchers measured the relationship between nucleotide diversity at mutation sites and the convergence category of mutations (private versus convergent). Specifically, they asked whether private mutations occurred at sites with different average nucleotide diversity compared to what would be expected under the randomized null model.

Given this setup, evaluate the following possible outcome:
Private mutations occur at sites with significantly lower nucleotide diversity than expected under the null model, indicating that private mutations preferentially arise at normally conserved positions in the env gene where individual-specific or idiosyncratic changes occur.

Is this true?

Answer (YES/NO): NO